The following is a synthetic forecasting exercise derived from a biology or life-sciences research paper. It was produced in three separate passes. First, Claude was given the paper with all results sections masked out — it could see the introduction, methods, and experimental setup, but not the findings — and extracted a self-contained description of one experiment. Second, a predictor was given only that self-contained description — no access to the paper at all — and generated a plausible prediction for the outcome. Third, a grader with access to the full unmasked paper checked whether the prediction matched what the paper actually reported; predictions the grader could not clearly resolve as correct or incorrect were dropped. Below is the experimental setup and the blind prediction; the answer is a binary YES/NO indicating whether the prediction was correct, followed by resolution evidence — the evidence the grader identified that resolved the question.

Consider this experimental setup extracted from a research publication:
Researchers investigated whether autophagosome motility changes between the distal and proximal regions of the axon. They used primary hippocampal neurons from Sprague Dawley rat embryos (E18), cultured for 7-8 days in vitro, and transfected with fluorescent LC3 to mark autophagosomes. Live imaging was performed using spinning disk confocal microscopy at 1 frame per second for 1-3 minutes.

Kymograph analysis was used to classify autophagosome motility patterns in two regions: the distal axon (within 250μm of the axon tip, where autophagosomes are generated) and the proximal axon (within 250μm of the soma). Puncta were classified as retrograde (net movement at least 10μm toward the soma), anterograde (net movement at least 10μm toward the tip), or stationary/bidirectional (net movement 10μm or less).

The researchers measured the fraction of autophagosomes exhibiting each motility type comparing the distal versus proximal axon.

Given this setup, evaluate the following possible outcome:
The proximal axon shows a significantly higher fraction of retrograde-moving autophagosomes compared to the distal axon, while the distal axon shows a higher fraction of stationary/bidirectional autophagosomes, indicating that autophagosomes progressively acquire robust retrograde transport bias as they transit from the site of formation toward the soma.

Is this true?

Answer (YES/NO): YES